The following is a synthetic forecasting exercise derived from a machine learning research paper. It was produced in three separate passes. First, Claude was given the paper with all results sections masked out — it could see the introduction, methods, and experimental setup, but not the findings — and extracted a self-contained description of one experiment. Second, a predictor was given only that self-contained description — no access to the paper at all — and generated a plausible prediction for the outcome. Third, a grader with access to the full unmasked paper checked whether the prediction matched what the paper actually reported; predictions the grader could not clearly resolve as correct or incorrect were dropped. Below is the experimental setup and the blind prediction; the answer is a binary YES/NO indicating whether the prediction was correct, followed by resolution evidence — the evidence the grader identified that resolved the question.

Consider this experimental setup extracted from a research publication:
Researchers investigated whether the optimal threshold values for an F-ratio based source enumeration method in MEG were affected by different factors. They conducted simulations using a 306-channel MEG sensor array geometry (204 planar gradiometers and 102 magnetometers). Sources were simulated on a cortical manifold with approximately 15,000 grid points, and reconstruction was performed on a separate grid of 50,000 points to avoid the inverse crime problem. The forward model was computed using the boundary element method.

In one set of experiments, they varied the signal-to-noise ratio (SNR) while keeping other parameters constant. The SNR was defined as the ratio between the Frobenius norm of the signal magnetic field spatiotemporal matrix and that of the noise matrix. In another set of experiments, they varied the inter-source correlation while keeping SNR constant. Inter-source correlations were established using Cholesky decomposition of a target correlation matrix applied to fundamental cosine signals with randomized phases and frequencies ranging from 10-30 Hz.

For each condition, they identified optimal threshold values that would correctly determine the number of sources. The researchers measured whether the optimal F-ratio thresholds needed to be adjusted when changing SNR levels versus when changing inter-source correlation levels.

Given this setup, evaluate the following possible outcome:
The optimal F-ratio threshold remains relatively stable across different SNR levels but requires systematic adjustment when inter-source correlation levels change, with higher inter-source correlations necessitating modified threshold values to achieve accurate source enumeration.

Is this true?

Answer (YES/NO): NO